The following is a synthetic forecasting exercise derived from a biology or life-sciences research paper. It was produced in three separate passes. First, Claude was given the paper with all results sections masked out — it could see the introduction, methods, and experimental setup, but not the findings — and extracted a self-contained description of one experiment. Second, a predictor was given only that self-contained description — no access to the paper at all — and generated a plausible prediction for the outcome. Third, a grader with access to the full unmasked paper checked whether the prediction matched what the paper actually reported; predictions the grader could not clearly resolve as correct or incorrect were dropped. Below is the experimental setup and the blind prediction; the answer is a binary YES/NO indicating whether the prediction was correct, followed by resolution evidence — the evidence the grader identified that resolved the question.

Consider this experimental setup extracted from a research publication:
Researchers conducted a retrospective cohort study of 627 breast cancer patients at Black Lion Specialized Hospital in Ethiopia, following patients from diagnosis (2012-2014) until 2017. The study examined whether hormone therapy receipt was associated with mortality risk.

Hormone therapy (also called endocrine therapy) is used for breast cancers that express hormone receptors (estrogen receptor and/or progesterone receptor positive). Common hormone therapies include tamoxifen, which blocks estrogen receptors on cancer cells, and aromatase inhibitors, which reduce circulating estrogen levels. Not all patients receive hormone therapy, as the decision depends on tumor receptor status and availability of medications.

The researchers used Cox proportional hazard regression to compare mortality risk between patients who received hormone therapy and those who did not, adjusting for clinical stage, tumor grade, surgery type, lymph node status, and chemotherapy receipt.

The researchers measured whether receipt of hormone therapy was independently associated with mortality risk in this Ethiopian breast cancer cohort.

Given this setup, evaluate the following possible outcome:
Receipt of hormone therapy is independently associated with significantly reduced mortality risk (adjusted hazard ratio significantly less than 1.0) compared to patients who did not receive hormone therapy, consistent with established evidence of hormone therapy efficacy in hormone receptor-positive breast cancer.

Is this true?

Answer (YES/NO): YES